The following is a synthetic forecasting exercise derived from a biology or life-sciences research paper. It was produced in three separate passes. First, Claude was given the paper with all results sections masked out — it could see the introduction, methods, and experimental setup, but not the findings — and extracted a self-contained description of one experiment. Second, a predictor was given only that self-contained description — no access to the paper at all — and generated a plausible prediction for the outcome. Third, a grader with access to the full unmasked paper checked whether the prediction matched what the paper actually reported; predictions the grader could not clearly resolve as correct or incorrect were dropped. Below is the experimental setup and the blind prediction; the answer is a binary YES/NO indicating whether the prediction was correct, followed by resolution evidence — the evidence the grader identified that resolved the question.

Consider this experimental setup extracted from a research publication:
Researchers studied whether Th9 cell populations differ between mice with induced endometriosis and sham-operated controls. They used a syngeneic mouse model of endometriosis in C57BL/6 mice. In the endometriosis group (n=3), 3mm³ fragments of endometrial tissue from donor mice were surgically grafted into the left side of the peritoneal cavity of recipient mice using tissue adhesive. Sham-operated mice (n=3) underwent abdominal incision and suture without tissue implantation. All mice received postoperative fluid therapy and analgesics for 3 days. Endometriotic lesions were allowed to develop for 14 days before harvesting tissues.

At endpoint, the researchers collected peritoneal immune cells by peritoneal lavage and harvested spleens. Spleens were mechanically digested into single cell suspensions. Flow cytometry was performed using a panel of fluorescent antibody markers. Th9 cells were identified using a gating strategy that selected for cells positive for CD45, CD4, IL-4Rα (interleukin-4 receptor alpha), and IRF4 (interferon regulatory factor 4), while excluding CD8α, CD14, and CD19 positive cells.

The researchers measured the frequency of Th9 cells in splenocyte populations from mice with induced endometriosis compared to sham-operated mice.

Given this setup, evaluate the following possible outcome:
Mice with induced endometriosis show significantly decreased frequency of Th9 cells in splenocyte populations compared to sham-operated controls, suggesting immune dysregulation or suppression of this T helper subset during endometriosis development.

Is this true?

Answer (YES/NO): NO